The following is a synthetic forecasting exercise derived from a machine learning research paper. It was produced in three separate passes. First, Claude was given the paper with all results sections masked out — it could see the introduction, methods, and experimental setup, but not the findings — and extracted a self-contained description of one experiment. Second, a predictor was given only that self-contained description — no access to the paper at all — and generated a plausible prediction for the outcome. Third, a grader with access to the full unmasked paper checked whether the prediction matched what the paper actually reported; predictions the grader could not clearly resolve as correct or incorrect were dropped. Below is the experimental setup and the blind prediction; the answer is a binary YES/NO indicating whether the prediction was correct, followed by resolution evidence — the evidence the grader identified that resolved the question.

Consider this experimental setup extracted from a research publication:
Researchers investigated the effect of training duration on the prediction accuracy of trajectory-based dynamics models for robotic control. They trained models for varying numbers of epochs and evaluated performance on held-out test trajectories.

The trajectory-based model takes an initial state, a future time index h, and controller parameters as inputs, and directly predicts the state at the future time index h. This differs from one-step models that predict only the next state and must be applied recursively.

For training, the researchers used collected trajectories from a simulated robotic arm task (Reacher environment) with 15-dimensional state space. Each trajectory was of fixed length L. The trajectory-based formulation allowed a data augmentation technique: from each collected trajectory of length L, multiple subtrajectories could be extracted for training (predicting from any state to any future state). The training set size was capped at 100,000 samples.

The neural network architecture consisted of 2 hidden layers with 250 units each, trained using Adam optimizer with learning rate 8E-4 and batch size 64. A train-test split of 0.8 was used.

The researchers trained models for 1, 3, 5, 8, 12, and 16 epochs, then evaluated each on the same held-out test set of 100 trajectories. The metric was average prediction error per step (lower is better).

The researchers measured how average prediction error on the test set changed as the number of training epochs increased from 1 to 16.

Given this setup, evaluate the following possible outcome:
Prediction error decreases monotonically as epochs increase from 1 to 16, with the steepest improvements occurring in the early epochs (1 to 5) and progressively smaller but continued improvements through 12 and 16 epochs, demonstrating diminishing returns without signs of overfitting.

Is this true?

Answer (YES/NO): NO